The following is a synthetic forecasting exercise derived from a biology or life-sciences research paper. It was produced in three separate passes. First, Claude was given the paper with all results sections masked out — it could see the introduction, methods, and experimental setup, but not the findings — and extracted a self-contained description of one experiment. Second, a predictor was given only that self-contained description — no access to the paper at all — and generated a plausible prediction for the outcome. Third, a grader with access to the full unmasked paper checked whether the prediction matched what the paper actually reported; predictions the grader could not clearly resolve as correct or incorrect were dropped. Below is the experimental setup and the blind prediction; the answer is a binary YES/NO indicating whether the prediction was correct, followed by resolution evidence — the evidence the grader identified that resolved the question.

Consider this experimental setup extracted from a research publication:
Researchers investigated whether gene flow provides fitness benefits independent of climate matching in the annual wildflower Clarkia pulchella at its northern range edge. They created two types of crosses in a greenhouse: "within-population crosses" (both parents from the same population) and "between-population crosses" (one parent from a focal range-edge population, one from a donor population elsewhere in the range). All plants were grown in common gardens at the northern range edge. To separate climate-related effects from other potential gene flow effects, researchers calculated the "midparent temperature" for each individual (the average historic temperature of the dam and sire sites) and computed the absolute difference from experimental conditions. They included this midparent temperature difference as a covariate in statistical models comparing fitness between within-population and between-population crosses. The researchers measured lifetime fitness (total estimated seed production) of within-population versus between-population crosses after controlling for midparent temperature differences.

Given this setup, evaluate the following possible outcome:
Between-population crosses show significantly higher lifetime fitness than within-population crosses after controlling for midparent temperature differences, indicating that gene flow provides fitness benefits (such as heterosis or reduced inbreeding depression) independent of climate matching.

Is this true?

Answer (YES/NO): YES